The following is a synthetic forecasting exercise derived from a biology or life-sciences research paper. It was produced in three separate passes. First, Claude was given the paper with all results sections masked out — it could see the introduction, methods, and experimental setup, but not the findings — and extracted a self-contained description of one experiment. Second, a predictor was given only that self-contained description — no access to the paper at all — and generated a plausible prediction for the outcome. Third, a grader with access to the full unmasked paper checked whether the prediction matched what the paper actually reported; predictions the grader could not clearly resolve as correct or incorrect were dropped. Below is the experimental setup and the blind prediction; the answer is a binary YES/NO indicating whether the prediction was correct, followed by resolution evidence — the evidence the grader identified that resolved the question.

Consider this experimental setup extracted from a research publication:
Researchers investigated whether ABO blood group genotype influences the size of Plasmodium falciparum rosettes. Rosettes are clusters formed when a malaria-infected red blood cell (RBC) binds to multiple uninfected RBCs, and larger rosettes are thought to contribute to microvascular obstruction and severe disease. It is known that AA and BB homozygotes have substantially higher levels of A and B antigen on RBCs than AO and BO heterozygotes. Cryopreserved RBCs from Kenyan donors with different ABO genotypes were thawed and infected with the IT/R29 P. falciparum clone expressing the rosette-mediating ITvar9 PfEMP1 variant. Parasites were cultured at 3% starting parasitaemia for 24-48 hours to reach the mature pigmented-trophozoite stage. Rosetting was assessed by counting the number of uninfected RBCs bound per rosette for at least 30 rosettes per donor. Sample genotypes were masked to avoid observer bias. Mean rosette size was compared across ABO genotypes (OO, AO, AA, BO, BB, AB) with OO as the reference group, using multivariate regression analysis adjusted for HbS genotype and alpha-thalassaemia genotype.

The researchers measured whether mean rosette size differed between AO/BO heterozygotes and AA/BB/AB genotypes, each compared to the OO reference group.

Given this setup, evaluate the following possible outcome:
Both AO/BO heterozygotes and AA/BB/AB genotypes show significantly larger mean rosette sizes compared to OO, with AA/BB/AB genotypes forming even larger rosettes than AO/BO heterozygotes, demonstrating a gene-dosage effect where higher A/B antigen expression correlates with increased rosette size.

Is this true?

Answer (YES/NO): NO